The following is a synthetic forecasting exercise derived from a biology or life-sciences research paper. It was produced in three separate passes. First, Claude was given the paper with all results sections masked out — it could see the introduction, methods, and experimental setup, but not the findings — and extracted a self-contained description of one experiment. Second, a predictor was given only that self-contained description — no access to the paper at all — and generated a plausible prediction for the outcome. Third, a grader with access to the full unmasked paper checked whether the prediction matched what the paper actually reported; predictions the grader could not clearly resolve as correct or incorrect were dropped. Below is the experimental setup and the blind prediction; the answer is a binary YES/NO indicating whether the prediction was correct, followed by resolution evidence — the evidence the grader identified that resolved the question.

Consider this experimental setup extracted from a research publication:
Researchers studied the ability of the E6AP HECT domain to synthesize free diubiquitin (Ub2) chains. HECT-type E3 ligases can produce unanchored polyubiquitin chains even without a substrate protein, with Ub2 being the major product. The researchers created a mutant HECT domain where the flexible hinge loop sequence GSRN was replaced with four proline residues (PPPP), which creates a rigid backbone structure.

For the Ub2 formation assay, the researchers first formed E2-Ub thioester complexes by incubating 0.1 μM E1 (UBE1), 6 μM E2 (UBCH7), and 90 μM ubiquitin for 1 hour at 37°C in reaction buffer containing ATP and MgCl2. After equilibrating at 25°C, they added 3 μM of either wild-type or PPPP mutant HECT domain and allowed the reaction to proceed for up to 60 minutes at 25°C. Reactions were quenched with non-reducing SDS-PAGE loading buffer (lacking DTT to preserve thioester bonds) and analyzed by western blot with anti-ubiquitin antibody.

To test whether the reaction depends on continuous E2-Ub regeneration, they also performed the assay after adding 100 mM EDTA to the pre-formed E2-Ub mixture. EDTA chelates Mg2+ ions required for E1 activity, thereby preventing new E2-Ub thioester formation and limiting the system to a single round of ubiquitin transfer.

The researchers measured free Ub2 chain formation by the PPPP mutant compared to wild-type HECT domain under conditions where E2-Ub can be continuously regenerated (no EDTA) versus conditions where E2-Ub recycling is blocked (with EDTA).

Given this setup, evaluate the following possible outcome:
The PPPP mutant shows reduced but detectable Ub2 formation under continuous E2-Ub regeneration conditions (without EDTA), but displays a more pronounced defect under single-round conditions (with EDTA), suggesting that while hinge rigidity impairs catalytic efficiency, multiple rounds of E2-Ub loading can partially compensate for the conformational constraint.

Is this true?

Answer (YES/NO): NO